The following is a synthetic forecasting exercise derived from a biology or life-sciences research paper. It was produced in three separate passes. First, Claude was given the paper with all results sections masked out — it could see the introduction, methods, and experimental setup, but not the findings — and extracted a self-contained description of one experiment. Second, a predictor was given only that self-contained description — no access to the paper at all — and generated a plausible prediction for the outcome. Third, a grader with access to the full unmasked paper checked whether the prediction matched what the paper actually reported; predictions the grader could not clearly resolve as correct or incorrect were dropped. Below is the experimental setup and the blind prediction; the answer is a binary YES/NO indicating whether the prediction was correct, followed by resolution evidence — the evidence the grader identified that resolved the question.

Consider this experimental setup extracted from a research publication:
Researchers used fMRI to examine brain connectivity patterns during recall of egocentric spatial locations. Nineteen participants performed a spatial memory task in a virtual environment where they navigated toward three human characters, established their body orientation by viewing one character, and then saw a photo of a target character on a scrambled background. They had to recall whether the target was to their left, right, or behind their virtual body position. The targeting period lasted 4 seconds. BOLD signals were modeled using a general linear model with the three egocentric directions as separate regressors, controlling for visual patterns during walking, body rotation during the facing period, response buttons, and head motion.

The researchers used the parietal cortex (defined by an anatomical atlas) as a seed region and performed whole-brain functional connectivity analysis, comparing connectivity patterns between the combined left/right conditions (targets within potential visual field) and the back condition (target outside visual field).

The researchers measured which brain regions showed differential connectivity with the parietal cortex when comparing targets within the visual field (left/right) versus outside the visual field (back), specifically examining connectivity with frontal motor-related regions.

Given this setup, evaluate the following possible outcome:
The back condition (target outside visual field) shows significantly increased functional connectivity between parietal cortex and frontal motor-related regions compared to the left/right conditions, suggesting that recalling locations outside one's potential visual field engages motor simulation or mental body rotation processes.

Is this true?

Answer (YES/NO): NO